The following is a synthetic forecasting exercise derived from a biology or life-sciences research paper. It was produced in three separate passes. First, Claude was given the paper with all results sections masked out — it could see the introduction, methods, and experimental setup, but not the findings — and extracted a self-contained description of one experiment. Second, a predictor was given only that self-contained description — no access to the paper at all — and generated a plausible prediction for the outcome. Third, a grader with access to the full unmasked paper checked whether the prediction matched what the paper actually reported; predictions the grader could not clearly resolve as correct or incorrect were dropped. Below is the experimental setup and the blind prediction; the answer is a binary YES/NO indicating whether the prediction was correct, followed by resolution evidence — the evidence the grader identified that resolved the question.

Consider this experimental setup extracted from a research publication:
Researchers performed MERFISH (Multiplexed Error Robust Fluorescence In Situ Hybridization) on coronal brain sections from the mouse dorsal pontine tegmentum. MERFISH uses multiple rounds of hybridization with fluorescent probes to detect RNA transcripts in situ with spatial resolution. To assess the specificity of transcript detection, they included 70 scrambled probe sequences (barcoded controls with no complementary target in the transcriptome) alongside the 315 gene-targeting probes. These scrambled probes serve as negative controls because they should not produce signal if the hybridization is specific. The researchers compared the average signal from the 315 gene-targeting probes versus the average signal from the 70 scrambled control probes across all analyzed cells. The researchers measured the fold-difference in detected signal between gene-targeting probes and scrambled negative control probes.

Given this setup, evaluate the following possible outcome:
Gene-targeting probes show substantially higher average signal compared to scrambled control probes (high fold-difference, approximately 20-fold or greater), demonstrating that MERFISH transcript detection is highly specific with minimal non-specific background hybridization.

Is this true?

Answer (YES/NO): NO